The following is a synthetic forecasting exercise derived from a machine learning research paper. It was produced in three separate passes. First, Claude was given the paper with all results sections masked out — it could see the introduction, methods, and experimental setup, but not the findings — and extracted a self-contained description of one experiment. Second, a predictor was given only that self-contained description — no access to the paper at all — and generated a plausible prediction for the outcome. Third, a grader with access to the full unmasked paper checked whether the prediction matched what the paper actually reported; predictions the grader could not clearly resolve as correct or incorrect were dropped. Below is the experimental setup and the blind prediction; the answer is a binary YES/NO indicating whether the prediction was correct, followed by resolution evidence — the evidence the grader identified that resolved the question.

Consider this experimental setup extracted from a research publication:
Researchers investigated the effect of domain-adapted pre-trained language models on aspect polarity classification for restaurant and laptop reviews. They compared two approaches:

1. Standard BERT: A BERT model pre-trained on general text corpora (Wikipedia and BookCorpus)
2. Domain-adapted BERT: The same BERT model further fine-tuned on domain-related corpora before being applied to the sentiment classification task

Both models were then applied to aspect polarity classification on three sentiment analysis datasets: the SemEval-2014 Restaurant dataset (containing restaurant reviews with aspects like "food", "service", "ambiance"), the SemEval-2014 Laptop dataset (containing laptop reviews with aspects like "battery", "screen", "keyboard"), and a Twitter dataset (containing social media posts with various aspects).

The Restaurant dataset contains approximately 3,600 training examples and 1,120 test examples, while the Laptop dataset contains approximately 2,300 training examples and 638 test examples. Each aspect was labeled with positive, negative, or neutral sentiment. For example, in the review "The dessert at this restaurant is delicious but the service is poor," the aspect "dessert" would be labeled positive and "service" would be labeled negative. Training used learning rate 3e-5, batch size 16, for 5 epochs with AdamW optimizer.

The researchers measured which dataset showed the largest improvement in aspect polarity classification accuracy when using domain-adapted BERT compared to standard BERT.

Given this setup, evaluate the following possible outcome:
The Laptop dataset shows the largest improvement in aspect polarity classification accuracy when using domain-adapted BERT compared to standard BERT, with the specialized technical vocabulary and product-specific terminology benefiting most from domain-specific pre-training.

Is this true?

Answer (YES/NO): NO